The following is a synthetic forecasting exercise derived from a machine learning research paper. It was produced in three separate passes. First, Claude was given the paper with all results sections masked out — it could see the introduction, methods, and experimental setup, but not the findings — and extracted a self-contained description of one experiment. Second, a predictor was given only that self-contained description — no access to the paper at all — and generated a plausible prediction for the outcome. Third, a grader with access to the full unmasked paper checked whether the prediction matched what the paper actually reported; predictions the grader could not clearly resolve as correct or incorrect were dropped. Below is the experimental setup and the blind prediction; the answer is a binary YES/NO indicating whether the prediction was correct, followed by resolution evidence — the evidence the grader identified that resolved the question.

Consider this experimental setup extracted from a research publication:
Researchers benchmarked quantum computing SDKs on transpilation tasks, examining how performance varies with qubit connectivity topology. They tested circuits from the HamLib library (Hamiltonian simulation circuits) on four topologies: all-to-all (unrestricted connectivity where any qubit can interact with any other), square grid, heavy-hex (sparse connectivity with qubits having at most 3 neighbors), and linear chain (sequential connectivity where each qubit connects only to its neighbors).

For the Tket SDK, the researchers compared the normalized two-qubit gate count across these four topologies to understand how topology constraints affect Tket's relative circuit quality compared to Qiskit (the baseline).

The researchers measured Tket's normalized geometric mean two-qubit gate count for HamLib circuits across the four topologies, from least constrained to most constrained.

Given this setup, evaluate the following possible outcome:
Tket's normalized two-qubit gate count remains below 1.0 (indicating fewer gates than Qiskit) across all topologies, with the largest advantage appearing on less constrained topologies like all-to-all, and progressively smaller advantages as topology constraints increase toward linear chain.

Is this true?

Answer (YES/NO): NO